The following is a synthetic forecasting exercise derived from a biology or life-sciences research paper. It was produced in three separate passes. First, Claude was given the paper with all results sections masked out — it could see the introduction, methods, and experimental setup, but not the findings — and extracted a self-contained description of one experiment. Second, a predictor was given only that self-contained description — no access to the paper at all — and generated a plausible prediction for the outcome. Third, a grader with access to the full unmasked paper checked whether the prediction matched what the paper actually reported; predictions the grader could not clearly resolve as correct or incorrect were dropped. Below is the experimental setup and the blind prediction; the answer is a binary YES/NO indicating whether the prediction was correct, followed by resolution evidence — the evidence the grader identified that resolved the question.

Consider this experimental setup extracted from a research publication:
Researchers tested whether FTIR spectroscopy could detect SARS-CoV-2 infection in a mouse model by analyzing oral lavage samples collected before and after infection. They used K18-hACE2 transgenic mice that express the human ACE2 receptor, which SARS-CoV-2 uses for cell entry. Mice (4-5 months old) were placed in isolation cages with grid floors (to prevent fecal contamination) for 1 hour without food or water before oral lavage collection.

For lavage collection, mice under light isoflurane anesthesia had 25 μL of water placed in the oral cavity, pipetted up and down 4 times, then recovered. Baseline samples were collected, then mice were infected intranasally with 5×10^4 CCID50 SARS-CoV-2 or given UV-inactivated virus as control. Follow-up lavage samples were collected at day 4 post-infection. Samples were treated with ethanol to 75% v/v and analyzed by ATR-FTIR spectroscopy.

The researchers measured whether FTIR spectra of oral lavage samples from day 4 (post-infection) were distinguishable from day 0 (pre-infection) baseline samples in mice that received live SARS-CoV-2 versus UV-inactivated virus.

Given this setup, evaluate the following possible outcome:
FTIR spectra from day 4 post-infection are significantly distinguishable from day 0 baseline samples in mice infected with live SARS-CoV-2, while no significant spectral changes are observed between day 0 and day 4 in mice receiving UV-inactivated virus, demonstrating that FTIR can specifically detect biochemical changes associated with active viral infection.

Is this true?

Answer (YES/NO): NO